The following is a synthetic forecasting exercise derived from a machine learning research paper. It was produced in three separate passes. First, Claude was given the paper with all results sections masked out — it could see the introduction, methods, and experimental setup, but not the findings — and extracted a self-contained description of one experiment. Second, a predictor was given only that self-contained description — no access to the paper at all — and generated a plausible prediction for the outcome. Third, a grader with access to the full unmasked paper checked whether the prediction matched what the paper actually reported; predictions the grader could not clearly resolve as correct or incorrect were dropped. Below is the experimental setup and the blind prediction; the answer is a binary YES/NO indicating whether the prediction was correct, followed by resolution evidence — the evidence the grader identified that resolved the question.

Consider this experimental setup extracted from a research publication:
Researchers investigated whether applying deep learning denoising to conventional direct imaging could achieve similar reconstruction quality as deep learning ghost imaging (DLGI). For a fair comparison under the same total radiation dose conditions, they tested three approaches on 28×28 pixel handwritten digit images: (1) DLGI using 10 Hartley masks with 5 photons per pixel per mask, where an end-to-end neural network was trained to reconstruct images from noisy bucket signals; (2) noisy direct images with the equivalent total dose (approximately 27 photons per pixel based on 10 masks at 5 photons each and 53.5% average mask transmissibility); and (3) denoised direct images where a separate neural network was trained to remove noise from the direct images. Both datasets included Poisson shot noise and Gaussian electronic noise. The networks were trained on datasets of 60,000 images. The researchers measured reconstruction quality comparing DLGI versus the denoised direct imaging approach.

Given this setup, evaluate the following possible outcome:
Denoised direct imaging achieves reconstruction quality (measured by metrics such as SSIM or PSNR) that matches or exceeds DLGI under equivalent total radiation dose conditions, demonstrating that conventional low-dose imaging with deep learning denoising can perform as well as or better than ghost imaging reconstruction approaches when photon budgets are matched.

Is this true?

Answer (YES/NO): YES